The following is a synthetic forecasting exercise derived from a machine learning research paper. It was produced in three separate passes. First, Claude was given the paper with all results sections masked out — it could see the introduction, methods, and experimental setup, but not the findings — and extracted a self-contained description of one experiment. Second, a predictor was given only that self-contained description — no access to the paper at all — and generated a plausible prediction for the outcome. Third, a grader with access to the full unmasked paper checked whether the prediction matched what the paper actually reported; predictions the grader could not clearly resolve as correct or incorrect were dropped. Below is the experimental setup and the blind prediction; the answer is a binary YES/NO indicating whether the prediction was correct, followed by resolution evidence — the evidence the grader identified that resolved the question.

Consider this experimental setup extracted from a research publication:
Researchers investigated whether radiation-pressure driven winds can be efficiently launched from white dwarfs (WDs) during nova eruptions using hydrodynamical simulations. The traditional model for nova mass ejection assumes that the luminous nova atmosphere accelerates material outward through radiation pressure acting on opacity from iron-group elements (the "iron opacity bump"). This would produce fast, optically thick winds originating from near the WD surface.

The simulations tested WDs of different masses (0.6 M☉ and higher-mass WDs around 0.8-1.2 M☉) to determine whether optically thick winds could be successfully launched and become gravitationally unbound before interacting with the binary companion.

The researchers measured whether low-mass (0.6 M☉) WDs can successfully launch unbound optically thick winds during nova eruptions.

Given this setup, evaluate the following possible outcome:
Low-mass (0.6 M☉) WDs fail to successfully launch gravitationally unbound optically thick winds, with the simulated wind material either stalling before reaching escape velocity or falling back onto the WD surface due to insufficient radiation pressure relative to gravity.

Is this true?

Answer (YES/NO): YES